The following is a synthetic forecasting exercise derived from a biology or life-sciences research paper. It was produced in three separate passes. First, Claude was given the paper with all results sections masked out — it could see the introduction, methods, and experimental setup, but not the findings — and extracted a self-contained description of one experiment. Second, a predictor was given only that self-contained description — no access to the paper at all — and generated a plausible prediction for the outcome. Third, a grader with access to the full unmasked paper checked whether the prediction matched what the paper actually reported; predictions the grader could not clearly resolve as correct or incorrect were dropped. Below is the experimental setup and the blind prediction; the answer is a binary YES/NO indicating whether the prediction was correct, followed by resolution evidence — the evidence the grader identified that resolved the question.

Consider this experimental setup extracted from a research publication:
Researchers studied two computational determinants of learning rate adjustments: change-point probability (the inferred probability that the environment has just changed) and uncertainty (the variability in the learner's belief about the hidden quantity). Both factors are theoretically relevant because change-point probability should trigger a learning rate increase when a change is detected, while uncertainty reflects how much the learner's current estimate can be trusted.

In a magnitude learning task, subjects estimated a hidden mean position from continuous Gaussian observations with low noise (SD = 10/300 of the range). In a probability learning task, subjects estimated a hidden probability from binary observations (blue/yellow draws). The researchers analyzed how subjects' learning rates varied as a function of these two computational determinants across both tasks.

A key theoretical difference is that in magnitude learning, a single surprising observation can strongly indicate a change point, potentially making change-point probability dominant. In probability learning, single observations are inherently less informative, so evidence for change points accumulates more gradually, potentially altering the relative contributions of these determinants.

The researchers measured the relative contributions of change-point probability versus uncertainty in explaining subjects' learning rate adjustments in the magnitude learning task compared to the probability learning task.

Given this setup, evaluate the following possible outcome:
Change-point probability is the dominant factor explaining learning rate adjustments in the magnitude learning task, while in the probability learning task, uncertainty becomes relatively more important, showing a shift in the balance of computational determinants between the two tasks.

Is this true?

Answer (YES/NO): YES